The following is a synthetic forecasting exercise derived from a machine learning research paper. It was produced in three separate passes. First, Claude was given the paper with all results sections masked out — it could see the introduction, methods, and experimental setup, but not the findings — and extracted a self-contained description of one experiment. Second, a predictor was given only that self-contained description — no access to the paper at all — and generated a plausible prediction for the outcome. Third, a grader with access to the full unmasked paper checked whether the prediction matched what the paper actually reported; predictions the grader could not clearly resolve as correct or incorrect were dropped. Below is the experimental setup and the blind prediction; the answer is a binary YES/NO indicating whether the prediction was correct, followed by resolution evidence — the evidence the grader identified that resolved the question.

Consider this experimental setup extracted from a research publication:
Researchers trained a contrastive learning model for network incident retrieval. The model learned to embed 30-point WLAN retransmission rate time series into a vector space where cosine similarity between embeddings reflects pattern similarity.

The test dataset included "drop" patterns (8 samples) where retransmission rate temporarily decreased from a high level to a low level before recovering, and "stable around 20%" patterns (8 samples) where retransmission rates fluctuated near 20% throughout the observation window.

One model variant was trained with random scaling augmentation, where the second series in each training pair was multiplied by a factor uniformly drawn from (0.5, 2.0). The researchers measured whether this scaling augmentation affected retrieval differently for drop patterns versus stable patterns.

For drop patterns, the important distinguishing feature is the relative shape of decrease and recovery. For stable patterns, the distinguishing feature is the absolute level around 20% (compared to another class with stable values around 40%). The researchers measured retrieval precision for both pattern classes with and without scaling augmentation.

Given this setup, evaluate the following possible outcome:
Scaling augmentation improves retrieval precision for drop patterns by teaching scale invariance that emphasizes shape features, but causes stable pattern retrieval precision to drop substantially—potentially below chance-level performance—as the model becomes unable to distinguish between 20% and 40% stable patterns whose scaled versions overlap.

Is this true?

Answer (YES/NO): NO